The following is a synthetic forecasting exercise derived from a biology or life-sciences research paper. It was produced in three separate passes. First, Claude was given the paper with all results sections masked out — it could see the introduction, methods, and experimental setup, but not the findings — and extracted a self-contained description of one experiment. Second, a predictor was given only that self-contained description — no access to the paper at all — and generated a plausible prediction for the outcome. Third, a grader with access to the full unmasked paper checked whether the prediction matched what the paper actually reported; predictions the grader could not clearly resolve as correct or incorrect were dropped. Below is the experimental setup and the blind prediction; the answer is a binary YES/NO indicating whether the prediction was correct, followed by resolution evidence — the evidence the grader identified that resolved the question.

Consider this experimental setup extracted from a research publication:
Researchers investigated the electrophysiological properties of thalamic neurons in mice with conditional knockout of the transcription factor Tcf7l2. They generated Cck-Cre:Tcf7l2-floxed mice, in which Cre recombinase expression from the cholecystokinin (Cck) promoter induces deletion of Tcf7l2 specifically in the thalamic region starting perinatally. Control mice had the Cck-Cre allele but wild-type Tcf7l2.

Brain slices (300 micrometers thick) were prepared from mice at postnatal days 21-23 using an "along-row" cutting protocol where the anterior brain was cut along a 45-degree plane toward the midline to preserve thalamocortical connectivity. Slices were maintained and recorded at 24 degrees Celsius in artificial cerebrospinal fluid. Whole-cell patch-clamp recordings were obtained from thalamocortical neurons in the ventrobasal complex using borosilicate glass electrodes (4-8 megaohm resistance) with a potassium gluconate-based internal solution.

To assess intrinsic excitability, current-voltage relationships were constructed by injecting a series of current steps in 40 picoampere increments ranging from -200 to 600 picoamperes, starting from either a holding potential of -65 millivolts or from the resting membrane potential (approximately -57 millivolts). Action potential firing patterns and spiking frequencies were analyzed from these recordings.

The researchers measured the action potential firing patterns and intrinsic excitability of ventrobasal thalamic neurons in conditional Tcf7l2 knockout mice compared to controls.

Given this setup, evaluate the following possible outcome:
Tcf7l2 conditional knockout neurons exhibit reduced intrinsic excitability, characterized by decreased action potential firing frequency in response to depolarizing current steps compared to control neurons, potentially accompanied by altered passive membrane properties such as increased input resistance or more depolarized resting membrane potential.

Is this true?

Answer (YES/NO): NO